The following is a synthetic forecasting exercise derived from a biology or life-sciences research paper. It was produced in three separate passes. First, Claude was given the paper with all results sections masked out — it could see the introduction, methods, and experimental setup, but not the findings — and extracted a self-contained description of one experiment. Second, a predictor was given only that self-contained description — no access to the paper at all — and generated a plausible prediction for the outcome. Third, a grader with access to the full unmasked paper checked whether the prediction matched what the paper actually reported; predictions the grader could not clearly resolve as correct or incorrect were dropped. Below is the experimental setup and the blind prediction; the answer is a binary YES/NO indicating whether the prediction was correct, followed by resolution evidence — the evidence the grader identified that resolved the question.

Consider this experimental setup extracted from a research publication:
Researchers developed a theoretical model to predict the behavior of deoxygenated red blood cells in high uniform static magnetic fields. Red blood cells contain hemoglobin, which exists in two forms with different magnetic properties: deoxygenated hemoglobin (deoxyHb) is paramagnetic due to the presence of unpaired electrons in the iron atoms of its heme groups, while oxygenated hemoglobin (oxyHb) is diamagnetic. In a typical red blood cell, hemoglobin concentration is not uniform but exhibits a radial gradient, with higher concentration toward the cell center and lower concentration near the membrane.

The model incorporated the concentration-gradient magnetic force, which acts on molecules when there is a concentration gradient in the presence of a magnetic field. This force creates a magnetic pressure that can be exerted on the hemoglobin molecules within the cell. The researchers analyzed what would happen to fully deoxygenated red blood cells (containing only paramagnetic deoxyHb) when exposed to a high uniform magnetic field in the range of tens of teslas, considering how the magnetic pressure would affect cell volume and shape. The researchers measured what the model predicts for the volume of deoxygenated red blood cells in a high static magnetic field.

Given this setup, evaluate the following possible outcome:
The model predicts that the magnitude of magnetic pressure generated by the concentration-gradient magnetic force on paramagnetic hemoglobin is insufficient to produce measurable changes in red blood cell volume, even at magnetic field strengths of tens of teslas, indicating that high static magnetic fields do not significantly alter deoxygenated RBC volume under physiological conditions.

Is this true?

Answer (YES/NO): NO